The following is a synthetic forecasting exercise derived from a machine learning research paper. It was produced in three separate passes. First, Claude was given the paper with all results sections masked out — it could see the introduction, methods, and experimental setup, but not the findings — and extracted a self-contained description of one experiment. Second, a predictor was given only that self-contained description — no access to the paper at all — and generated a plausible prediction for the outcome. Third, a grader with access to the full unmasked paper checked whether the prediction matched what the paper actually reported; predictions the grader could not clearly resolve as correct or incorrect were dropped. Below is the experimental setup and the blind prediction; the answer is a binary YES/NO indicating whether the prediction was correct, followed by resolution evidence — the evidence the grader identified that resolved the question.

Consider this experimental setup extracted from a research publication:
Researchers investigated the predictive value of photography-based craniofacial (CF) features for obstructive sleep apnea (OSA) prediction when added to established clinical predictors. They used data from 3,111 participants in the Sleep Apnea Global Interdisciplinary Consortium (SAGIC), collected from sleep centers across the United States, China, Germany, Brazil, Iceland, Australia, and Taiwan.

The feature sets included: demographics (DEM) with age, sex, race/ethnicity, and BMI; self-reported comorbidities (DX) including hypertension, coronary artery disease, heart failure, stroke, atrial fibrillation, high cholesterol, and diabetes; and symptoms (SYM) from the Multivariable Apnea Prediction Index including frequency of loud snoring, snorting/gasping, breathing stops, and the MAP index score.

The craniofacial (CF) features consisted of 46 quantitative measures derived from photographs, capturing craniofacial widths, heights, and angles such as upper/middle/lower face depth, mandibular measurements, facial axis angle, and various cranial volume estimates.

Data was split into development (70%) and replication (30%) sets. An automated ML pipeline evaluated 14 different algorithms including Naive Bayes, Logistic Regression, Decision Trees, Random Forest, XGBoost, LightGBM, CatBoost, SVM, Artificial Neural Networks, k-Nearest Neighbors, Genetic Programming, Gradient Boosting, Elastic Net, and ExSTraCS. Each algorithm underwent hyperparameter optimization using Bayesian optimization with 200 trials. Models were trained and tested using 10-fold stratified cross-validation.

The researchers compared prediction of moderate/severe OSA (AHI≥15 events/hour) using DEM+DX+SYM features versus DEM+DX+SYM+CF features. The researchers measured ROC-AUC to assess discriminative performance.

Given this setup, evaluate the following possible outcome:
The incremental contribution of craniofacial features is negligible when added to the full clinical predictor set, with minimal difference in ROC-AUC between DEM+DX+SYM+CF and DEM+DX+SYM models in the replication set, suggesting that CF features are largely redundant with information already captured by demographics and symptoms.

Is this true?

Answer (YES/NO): NO